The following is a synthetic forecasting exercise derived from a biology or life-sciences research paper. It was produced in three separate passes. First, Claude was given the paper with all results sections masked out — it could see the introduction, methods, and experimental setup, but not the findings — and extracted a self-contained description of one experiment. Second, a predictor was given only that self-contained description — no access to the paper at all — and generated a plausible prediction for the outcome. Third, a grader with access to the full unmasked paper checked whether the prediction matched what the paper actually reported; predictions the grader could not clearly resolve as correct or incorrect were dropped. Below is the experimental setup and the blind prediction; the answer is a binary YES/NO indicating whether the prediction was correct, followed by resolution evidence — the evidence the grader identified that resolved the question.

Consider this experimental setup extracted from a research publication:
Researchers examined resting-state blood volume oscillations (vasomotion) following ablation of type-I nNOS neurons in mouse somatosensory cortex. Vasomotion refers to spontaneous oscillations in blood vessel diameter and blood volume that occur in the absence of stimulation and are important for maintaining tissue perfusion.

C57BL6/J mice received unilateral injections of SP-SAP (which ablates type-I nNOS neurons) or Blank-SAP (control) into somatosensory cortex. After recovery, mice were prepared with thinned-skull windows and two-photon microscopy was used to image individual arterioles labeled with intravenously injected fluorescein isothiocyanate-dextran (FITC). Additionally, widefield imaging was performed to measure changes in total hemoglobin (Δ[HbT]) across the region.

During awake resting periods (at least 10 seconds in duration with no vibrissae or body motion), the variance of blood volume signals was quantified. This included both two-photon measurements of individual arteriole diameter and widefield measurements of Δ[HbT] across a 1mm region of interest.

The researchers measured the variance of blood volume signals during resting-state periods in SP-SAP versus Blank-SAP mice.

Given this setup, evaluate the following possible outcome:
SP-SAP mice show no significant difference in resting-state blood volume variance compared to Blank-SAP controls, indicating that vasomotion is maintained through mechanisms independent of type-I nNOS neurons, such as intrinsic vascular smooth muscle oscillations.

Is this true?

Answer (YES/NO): NO